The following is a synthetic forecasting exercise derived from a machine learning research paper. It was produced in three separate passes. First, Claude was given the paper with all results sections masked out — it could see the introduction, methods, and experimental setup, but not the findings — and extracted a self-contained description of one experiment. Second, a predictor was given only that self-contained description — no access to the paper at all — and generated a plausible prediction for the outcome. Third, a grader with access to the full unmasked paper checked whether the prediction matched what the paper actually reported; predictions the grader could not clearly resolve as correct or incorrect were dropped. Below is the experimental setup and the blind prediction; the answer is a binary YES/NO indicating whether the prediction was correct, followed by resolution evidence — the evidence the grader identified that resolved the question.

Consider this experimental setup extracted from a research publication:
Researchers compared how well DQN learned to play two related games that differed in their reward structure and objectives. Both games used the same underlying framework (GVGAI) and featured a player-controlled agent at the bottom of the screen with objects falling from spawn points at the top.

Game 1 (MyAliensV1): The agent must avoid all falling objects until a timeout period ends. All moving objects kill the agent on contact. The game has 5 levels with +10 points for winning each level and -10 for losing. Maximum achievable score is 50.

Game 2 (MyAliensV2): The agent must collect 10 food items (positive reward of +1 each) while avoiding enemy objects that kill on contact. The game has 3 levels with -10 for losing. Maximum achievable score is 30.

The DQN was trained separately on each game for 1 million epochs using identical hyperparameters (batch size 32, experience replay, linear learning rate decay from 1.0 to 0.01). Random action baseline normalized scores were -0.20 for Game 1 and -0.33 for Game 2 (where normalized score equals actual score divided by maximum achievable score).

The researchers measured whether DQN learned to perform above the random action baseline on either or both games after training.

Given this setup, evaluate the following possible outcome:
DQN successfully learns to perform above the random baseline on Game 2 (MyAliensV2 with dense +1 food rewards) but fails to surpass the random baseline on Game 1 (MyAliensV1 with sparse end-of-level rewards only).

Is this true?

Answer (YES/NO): NO